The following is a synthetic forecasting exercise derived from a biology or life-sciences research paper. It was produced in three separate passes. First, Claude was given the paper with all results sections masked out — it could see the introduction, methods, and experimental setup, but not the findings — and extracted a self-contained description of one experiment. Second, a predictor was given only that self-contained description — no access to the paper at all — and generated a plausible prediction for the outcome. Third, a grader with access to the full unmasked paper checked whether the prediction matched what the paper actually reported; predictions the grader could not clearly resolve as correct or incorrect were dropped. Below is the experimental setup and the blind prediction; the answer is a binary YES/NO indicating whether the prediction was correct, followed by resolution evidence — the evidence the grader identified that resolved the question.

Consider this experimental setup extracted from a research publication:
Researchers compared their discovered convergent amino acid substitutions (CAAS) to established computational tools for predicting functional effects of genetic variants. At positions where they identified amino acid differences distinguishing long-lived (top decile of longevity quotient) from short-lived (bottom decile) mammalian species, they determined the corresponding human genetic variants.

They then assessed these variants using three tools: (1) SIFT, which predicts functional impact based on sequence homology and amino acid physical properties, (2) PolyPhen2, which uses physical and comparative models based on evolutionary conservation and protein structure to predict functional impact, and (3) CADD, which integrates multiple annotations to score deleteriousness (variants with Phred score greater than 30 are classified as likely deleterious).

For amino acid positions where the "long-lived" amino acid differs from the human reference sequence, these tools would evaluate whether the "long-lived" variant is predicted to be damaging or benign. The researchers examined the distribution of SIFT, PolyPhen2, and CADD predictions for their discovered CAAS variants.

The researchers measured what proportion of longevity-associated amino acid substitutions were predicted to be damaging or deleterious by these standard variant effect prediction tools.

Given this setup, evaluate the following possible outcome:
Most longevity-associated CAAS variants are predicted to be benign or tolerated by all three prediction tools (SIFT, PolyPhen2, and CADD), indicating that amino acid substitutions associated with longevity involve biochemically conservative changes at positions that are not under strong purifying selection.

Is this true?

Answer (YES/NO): YES